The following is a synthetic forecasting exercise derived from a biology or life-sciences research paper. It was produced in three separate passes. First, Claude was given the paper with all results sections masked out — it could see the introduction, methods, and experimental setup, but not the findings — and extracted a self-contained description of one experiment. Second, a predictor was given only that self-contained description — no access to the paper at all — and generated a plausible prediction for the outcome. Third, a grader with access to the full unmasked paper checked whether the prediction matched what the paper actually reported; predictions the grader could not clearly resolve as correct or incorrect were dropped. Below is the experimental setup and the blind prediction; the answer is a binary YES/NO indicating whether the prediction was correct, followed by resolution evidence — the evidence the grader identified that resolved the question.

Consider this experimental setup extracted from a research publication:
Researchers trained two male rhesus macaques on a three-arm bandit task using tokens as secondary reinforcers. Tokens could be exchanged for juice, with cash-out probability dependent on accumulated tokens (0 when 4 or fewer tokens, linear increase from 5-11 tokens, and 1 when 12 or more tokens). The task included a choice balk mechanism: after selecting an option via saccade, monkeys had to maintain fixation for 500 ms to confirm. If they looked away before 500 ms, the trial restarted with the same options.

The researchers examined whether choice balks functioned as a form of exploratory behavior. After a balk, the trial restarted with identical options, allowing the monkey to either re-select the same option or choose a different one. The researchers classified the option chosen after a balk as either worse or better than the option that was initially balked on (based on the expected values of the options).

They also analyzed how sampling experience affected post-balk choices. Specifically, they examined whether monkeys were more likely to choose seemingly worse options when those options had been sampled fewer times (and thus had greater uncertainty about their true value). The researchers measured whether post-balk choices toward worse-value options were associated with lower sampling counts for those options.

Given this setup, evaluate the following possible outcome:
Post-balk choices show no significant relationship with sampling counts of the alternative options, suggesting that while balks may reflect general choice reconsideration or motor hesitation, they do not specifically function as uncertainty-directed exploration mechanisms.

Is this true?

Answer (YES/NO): NO